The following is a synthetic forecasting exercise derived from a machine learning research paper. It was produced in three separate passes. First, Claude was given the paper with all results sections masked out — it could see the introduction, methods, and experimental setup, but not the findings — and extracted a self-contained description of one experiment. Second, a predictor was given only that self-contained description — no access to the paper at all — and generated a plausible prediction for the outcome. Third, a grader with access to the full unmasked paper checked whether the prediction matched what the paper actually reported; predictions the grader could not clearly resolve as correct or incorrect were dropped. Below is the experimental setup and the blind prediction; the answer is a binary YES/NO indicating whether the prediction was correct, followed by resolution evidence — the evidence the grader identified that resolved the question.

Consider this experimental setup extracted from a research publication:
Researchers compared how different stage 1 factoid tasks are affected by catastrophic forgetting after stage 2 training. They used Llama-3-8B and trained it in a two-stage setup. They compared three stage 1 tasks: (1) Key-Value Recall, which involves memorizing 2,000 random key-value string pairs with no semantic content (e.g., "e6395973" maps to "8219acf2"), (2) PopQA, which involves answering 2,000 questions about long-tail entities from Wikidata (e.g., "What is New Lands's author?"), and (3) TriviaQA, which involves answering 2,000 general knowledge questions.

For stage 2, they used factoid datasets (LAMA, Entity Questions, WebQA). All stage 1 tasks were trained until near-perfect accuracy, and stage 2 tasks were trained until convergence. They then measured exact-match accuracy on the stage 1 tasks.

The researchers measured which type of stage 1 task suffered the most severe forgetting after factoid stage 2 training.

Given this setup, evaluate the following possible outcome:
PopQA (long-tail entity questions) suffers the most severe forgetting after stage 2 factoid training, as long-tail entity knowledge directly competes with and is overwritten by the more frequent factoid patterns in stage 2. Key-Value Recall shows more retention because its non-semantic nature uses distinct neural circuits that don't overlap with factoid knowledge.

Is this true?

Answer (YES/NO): NO